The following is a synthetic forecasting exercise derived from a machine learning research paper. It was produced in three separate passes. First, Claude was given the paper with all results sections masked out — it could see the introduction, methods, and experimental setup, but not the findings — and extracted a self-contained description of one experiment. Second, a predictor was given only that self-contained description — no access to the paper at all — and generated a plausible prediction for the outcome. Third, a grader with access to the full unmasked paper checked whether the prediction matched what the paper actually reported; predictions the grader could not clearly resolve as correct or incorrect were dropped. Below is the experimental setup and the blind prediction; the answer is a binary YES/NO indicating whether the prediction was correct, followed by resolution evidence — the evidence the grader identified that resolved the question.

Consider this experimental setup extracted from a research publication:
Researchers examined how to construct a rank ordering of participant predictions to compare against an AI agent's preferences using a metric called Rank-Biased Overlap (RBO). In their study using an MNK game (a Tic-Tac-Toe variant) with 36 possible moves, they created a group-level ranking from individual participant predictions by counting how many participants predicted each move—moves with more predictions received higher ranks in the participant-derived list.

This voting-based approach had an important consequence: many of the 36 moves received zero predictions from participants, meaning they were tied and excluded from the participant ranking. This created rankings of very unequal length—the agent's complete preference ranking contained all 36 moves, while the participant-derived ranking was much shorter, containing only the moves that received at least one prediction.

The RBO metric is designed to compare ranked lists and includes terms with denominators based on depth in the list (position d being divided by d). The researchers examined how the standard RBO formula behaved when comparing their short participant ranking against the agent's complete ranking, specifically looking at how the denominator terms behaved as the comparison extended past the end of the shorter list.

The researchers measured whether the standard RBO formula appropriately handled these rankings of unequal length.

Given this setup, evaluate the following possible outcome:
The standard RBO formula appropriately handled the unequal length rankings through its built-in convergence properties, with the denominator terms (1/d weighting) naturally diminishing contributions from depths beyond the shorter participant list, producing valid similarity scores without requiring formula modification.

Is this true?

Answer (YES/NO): NO